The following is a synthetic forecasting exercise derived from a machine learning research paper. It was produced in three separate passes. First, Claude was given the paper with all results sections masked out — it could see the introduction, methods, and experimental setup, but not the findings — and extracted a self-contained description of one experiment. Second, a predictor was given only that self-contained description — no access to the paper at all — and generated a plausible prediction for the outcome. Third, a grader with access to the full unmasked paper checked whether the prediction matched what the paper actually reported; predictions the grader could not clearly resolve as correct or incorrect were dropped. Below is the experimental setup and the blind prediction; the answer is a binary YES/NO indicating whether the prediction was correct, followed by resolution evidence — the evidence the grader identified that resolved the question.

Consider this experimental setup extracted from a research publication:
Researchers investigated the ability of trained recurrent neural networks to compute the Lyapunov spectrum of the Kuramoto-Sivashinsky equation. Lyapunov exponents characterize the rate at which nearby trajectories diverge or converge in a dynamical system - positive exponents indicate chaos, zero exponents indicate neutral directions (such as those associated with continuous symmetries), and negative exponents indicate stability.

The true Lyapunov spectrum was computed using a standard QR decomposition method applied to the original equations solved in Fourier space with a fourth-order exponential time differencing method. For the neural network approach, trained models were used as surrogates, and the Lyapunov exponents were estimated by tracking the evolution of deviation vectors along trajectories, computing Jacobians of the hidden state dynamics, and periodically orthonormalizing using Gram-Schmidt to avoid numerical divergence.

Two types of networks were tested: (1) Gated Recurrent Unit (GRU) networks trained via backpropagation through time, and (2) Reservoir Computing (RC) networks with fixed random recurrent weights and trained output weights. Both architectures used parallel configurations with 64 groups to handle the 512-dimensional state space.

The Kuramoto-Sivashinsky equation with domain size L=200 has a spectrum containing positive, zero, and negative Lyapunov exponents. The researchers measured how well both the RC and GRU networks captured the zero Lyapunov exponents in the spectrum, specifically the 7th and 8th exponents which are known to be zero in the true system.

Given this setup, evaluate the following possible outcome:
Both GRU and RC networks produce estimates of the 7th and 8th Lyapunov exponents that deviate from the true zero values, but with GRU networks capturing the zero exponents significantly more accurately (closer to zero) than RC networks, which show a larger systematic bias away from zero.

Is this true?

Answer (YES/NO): NO